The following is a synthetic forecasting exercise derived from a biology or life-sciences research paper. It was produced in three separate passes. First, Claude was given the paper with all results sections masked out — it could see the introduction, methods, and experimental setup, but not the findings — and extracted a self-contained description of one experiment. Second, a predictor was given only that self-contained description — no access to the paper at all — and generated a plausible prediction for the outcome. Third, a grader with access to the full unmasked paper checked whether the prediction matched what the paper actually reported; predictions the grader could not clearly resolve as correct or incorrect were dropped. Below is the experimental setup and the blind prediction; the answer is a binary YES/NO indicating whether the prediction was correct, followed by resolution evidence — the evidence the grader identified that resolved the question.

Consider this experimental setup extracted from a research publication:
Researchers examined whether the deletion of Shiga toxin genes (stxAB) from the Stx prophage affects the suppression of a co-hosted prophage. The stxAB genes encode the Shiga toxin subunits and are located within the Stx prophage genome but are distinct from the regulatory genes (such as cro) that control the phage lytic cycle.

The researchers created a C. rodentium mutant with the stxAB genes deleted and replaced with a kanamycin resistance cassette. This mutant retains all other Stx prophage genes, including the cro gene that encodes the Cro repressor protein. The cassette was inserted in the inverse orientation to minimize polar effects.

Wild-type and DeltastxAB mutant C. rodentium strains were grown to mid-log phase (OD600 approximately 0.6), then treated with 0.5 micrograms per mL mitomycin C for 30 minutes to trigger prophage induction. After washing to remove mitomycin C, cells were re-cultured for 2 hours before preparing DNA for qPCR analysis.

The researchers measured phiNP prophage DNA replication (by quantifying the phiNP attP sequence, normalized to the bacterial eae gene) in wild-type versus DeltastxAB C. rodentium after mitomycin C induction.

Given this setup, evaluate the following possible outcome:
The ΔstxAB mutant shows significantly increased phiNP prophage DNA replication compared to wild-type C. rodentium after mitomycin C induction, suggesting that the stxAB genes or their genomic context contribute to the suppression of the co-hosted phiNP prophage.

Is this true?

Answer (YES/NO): NO